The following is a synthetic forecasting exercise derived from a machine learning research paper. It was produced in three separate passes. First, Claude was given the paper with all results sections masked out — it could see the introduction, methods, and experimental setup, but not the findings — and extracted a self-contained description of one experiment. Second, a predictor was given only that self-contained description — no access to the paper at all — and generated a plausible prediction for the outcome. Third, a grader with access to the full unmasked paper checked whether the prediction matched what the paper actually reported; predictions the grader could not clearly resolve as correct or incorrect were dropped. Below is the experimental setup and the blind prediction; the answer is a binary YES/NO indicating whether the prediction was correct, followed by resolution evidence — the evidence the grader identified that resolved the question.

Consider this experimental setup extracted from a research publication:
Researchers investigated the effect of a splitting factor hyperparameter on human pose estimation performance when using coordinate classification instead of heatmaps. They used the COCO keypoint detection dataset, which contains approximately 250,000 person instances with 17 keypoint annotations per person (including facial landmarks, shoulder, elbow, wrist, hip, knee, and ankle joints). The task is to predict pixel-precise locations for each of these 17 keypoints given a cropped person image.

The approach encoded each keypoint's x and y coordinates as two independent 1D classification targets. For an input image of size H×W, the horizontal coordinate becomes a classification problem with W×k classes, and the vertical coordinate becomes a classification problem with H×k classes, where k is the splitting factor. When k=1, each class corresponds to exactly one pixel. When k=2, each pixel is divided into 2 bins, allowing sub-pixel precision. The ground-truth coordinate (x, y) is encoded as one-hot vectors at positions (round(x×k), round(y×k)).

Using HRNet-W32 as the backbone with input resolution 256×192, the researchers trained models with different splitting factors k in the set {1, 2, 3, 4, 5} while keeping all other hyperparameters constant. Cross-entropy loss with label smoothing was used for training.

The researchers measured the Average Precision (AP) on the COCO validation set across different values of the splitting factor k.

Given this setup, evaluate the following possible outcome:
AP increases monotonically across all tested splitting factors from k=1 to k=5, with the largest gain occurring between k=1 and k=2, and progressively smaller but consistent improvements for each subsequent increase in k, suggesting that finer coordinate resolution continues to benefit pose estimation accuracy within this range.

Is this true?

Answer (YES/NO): NO